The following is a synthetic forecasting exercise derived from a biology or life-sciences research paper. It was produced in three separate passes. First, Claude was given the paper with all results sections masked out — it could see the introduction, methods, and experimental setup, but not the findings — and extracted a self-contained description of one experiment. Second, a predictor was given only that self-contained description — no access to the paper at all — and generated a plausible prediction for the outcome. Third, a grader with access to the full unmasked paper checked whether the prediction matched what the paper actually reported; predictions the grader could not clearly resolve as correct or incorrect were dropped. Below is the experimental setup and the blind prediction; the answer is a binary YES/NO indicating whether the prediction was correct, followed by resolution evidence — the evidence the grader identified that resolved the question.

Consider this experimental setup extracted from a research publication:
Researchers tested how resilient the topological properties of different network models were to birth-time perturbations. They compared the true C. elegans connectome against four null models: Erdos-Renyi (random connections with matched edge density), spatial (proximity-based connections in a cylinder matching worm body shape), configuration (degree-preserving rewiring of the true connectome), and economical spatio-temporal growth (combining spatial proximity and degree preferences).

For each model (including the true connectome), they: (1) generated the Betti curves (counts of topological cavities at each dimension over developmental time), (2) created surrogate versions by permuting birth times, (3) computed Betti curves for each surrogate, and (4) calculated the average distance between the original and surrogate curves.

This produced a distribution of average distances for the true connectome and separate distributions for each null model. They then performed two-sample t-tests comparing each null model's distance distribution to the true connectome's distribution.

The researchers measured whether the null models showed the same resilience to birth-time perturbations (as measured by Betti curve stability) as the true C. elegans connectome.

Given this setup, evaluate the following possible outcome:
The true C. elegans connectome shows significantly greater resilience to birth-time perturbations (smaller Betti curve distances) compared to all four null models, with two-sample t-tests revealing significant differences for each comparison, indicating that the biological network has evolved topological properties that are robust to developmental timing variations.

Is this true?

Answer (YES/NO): NO